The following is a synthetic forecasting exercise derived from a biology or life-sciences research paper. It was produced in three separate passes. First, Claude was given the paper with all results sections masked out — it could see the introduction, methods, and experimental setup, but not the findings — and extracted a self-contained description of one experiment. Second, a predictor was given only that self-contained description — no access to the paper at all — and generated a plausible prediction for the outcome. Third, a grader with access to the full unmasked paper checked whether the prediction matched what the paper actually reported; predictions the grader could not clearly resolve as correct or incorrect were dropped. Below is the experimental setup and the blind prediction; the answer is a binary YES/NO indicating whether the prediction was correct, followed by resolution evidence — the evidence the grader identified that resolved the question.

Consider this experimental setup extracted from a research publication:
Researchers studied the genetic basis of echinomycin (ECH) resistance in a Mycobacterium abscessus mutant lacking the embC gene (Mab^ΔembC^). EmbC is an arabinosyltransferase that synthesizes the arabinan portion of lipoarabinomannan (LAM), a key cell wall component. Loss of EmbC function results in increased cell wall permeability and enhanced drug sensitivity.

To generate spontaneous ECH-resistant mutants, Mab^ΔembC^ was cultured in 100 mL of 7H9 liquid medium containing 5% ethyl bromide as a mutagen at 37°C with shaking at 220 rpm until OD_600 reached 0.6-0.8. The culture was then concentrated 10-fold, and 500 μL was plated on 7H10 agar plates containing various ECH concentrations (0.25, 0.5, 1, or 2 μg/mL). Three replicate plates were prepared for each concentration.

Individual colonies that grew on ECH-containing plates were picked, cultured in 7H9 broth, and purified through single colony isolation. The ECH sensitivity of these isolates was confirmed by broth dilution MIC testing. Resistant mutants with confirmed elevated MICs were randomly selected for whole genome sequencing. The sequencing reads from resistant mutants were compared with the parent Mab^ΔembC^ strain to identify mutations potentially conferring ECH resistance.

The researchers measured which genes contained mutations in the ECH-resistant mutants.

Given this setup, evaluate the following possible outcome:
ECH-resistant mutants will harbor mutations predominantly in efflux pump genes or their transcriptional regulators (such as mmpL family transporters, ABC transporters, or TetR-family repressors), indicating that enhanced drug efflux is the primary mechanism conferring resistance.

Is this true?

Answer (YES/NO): NO